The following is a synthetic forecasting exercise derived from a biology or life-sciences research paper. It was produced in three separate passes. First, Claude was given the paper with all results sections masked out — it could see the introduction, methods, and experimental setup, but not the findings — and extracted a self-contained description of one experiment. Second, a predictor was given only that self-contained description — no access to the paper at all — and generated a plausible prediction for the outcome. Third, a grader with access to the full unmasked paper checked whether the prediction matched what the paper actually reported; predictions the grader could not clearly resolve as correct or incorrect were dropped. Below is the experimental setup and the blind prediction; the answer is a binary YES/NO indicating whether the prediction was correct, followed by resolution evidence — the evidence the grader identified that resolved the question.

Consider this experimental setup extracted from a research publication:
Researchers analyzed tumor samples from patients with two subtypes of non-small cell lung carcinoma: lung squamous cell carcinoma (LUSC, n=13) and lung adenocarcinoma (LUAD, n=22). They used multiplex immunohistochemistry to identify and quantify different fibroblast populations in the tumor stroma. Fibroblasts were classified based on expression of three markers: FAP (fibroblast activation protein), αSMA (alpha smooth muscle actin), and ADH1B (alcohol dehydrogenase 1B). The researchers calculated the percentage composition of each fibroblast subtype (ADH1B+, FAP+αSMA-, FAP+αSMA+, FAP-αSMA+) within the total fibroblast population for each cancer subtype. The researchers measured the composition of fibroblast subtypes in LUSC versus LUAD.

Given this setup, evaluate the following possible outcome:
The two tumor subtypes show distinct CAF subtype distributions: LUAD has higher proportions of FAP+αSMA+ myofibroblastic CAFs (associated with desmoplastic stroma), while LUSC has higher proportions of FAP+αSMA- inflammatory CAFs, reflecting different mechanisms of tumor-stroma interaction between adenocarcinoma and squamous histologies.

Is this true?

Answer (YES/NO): NO